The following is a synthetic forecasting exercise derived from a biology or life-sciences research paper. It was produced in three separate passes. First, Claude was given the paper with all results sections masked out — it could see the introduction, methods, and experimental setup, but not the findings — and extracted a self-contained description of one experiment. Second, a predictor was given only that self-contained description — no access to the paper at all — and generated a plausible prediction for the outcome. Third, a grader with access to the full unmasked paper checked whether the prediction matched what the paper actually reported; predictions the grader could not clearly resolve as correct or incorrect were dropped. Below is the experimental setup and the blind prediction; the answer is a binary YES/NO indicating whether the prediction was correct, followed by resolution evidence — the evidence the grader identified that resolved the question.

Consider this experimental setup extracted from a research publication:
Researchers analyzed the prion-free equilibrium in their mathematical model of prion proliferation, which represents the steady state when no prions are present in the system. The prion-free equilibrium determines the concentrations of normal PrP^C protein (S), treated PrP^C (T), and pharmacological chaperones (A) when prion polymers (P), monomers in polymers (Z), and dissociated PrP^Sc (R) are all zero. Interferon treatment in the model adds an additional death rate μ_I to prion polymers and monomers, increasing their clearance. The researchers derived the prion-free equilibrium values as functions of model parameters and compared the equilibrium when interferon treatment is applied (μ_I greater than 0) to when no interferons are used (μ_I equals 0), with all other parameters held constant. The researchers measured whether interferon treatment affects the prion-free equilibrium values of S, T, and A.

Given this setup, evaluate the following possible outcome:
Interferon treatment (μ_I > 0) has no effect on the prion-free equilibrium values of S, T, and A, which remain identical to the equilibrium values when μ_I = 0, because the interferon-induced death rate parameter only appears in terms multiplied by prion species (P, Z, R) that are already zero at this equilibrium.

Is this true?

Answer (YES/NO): YES